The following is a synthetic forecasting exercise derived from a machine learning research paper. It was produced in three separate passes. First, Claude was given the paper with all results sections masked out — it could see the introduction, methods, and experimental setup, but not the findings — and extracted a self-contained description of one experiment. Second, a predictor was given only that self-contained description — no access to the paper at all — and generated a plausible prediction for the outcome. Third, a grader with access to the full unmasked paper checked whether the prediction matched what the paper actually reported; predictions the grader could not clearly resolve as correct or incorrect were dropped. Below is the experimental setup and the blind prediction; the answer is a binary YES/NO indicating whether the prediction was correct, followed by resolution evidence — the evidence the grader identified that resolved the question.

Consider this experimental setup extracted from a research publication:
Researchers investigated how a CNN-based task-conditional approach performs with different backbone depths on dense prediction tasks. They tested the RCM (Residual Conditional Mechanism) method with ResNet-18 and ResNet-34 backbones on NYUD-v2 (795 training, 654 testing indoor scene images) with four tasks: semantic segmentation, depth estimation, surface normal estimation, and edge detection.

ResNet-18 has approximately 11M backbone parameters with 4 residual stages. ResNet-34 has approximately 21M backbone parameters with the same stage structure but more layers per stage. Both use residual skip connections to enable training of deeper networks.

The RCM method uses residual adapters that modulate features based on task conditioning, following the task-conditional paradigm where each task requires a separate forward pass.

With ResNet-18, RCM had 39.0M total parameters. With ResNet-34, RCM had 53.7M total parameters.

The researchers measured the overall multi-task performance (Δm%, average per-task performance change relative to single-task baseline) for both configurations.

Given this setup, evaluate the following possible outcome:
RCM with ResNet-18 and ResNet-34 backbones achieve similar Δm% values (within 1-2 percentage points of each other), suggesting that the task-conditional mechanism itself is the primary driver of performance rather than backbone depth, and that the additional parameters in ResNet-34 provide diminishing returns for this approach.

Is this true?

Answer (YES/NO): NO